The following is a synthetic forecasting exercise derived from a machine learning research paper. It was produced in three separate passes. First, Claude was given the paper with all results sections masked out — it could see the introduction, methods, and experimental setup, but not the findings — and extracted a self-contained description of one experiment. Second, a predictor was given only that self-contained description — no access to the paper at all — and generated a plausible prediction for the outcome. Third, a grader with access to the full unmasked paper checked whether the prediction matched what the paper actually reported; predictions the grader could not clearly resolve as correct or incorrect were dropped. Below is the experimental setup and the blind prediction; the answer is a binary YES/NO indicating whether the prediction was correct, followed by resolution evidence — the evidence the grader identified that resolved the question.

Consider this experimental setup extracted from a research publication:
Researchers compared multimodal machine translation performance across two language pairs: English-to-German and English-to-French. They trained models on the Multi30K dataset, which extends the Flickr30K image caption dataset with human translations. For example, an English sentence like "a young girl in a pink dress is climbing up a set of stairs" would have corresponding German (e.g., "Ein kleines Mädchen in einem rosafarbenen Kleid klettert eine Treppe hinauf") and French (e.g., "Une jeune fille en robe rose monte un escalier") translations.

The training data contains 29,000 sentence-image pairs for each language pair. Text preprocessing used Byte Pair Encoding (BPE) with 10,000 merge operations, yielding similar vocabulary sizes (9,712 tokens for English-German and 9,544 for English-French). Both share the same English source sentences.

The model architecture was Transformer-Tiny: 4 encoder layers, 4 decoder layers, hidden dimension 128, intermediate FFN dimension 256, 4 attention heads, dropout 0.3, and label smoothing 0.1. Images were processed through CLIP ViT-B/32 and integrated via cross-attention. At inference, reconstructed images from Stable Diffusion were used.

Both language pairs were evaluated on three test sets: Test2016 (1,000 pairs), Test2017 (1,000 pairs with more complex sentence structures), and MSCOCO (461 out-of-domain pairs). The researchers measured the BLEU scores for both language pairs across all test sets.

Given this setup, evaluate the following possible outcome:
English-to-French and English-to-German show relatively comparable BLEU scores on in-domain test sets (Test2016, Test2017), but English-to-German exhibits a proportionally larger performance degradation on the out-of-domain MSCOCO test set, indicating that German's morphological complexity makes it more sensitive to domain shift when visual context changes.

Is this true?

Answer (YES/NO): NO